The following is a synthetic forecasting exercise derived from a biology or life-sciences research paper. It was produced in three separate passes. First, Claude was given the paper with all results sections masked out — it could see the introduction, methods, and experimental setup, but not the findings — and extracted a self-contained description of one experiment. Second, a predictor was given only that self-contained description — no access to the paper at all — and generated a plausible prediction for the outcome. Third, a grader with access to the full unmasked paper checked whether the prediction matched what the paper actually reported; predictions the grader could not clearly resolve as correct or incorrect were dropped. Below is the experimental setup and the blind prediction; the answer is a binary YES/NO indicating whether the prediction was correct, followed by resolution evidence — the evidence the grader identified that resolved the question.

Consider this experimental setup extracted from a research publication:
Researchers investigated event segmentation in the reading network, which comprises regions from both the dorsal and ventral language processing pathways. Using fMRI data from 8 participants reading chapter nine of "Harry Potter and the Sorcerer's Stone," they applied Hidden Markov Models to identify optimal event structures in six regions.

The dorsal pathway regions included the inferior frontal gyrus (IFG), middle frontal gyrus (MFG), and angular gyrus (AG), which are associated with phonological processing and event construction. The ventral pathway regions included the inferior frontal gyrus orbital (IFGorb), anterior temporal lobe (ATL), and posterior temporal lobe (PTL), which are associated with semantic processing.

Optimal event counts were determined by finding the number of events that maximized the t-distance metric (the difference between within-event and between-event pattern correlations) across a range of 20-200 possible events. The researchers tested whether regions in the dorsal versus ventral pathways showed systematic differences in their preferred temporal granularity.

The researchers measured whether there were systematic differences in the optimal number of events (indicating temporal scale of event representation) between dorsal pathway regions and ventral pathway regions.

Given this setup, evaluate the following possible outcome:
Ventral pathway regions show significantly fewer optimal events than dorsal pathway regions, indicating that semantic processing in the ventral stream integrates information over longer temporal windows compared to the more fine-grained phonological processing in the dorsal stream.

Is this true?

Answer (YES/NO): NO